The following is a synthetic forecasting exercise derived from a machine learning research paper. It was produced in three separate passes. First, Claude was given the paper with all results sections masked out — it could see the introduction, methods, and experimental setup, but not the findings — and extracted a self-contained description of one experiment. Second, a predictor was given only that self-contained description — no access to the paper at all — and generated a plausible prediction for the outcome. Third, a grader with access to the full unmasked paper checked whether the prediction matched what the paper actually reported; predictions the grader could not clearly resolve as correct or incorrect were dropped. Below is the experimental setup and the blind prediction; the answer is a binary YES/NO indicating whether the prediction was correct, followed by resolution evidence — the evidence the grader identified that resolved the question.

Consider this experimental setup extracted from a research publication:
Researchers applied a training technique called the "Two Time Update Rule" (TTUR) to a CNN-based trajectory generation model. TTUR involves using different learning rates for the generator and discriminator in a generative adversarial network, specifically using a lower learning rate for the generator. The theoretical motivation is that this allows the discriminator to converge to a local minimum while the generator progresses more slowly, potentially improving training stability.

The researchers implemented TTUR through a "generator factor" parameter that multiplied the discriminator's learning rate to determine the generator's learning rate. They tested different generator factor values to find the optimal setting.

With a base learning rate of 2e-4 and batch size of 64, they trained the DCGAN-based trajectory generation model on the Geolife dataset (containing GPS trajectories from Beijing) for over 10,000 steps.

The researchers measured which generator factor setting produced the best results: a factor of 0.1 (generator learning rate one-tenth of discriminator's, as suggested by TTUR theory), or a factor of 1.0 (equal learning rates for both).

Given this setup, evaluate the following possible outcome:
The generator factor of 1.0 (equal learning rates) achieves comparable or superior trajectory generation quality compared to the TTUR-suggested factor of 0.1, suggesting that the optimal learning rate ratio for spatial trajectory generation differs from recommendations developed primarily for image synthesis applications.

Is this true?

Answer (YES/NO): YES